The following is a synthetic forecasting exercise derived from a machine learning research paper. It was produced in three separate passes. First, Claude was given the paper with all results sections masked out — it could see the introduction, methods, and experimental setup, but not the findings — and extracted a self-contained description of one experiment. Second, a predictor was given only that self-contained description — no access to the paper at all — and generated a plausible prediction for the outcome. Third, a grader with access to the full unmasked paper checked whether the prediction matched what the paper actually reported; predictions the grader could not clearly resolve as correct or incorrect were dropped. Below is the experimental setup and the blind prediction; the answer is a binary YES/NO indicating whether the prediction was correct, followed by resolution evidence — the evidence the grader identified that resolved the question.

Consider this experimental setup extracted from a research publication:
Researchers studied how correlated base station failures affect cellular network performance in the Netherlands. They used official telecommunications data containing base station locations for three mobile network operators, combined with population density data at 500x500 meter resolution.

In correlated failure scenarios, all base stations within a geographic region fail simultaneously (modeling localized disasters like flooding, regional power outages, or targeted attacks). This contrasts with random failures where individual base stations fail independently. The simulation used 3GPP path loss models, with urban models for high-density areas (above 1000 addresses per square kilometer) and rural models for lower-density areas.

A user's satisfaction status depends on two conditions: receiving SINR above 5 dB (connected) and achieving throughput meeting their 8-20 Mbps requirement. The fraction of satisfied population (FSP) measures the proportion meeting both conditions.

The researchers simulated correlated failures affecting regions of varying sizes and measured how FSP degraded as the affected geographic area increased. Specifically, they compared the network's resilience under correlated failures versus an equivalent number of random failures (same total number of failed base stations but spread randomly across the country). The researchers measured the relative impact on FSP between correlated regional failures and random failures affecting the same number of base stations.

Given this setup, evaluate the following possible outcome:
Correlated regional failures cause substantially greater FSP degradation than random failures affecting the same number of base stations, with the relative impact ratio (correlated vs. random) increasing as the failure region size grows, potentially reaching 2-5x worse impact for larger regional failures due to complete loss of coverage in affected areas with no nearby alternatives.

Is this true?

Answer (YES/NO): YES